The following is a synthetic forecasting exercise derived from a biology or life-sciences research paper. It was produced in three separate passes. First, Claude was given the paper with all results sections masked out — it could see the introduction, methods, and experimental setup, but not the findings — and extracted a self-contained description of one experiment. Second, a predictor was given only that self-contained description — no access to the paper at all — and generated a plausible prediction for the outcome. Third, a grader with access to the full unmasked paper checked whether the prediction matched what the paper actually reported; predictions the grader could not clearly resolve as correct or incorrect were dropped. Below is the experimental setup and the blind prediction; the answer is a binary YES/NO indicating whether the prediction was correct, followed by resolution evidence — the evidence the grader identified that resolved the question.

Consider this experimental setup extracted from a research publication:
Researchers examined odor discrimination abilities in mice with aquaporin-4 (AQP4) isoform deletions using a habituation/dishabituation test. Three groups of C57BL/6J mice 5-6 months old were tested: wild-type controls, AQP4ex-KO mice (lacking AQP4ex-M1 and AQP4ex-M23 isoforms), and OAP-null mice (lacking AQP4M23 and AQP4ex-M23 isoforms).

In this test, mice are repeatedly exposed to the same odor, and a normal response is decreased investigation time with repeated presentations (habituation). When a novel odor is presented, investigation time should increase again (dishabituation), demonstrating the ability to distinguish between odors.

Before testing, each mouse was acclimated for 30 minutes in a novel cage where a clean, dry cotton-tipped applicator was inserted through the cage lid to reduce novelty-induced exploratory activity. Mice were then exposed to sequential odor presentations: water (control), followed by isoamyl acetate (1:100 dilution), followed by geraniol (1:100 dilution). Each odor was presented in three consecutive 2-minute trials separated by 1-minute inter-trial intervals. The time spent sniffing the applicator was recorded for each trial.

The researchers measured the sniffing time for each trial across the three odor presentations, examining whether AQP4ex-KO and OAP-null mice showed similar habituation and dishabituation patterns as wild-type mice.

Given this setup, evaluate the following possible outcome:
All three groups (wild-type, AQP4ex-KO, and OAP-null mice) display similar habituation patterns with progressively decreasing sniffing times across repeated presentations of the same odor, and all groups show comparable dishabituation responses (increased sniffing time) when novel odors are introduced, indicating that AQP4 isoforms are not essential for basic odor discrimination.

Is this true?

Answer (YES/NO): NO